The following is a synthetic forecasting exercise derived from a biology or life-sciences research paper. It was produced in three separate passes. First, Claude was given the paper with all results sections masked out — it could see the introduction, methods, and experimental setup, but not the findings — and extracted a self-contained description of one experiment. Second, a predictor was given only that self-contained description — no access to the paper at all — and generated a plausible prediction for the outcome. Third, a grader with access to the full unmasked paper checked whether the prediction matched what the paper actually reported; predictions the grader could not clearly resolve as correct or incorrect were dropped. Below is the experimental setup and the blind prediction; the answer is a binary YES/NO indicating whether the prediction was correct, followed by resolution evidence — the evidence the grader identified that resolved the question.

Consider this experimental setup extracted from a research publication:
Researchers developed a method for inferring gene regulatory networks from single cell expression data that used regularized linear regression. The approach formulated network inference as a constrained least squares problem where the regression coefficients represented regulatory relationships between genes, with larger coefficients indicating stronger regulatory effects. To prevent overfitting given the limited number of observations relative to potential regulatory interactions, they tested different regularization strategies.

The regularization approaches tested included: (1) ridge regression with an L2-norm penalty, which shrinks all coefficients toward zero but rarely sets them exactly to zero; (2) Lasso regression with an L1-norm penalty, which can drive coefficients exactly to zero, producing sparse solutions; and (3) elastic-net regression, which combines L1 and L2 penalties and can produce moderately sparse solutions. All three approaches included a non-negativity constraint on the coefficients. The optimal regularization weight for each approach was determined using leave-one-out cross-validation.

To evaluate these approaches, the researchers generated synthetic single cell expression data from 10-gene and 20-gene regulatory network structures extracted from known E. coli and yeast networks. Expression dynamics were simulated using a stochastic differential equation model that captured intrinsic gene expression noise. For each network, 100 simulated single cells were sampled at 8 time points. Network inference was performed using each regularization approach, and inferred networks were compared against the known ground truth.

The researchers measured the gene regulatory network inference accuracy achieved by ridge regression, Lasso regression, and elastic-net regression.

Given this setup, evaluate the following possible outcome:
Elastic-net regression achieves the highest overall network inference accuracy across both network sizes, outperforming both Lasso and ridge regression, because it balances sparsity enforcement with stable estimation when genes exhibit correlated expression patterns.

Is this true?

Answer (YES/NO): NO